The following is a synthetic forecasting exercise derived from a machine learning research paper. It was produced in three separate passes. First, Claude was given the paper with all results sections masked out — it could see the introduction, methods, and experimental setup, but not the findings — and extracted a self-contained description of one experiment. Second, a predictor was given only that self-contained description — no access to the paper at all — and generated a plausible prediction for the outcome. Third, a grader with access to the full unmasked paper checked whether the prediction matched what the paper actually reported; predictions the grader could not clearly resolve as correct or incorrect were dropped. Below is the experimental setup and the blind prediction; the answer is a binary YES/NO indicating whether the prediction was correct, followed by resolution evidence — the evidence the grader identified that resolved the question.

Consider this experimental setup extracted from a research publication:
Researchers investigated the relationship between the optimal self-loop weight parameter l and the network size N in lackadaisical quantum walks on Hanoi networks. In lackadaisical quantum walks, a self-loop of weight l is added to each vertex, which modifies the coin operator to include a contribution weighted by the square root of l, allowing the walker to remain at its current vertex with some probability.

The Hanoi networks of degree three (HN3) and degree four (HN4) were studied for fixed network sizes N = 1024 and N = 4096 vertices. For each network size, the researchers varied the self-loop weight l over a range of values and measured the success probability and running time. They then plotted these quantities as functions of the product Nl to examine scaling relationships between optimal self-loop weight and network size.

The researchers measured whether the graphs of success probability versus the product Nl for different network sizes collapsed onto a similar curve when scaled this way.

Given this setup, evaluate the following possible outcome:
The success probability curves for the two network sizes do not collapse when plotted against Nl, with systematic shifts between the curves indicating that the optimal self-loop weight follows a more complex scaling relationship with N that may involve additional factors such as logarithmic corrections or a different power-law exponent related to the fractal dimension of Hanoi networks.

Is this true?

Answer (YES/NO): NO